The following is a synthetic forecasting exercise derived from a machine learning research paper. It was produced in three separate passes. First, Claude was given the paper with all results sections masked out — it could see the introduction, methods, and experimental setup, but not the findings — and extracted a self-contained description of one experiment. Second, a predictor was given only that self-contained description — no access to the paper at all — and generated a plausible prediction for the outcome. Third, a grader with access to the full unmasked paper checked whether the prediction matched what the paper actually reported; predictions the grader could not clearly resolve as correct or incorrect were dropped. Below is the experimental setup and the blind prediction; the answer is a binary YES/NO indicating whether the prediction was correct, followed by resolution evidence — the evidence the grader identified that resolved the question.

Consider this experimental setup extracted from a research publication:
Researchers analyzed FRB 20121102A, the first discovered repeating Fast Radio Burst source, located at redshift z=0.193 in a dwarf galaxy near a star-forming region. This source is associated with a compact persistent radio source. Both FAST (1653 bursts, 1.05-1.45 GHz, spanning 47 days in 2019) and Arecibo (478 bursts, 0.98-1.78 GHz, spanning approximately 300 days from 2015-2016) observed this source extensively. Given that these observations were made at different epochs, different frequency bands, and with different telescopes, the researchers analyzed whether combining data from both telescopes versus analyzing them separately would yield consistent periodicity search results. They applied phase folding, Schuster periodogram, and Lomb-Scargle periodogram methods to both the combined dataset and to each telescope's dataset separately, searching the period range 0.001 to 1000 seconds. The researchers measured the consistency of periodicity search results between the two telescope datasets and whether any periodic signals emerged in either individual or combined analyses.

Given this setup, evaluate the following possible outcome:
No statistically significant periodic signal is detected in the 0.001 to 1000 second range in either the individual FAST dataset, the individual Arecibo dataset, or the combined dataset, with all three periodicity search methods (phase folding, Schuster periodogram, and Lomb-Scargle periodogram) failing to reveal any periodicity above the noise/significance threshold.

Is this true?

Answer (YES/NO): NO